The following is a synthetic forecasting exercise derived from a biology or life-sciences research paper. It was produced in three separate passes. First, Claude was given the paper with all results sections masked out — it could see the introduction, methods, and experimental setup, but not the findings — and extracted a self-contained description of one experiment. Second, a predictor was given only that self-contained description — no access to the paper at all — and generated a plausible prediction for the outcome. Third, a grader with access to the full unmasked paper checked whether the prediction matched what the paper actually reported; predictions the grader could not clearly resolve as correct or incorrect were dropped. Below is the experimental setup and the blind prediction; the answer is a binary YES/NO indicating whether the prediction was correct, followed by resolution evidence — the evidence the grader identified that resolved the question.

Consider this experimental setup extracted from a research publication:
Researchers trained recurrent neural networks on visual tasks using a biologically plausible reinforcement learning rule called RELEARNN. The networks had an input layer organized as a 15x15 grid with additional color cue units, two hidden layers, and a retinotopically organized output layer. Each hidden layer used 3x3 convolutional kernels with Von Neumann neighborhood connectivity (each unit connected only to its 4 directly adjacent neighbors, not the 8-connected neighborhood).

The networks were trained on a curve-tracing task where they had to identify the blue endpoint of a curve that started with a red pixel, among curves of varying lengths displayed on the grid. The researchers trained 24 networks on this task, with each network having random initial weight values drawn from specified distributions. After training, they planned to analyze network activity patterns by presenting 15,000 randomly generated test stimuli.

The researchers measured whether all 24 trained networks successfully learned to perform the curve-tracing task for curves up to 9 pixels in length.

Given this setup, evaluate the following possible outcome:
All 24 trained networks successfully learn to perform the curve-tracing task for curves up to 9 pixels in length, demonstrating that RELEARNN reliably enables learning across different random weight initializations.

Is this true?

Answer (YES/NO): YES